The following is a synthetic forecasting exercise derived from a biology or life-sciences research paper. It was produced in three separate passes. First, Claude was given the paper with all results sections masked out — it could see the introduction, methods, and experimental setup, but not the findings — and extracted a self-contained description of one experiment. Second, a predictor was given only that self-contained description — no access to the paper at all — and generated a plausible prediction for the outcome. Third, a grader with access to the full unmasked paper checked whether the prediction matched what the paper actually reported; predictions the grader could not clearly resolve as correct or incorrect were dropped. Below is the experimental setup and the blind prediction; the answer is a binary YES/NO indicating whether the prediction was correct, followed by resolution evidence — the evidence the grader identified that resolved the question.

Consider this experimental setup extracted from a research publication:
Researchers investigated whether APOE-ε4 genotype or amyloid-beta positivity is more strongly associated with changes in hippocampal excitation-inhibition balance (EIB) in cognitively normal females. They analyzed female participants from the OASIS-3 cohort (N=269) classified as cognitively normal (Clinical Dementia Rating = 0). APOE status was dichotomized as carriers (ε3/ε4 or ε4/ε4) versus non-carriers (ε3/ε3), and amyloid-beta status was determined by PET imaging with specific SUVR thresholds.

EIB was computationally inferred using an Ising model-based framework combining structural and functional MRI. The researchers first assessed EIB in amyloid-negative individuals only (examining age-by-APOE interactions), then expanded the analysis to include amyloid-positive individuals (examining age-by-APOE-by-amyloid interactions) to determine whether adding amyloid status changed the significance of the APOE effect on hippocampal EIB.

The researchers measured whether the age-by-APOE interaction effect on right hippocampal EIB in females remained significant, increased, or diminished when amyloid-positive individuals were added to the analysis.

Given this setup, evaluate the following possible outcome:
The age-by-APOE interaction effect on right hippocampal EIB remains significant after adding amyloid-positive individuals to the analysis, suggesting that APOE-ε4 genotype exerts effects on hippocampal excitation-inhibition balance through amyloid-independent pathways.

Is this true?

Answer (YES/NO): YES